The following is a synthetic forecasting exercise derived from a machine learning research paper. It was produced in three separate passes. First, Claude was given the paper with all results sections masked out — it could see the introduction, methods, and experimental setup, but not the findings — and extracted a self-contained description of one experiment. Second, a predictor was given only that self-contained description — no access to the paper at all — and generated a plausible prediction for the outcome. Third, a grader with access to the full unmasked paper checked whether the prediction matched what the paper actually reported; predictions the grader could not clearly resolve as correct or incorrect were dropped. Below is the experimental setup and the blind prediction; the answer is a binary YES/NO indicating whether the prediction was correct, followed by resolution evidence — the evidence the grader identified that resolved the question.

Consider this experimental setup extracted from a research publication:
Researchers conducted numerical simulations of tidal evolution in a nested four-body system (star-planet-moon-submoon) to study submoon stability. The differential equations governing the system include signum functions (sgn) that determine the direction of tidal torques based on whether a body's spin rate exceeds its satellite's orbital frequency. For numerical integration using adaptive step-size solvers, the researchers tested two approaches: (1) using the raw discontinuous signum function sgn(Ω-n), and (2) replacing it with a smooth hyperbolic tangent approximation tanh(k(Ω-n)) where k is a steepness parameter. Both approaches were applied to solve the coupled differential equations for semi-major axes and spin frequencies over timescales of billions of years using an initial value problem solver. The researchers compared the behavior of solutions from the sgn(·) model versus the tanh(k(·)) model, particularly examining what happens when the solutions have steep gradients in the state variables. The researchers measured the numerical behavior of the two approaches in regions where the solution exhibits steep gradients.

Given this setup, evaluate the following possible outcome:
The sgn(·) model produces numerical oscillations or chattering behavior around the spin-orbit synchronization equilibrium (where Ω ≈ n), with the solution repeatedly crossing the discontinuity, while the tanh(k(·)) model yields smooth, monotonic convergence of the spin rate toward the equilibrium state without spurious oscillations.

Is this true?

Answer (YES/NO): YES